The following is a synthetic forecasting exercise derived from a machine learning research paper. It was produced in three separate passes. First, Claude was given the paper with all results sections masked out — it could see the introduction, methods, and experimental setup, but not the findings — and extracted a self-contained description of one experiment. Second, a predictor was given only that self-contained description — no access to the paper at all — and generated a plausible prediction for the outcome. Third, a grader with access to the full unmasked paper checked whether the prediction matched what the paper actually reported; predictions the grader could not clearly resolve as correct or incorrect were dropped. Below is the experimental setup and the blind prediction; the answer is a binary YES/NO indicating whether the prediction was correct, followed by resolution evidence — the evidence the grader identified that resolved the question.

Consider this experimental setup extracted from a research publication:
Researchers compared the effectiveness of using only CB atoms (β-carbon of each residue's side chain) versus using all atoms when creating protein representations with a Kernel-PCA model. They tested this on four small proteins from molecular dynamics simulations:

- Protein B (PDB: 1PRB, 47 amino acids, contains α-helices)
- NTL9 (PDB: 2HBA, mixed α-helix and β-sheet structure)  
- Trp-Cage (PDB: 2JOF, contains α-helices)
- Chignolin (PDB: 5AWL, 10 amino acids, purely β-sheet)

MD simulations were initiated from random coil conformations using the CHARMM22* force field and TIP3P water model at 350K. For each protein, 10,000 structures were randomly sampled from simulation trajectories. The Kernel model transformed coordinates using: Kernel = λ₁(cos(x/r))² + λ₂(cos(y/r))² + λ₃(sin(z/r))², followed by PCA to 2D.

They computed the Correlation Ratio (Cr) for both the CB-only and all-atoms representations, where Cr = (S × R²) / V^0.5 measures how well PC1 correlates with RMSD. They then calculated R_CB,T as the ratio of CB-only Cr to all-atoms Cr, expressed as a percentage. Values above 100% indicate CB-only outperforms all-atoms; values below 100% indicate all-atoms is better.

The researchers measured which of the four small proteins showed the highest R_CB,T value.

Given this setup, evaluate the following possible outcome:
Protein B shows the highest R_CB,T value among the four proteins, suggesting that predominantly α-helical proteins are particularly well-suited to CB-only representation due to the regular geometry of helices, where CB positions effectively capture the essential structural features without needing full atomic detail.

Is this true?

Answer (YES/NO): YES